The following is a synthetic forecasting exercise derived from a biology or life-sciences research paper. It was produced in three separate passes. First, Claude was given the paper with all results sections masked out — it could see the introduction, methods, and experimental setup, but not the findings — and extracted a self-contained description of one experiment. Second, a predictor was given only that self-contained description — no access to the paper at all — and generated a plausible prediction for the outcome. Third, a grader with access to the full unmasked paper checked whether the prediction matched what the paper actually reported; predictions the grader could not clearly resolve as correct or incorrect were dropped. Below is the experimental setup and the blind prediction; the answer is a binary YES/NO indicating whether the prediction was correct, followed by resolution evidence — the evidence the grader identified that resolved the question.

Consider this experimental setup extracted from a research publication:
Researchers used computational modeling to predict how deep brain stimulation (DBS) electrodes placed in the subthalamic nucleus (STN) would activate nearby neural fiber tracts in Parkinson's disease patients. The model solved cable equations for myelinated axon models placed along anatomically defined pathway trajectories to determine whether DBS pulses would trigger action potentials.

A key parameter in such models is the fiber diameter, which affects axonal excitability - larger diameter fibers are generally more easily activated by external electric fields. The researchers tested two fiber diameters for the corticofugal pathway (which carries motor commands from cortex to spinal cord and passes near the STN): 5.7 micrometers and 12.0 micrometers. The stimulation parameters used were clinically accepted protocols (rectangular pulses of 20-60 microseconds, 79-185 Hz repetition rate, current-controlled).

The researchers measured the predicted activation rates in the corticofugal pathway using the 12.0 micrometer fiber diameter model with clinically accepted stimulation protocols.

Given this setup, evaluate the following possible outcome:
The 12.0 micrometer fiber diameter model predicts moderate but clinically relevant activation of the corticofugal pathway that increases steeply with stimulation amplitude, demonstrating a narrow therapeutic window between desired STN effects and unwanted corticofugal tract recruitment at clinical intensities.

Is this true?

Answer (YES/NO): NO